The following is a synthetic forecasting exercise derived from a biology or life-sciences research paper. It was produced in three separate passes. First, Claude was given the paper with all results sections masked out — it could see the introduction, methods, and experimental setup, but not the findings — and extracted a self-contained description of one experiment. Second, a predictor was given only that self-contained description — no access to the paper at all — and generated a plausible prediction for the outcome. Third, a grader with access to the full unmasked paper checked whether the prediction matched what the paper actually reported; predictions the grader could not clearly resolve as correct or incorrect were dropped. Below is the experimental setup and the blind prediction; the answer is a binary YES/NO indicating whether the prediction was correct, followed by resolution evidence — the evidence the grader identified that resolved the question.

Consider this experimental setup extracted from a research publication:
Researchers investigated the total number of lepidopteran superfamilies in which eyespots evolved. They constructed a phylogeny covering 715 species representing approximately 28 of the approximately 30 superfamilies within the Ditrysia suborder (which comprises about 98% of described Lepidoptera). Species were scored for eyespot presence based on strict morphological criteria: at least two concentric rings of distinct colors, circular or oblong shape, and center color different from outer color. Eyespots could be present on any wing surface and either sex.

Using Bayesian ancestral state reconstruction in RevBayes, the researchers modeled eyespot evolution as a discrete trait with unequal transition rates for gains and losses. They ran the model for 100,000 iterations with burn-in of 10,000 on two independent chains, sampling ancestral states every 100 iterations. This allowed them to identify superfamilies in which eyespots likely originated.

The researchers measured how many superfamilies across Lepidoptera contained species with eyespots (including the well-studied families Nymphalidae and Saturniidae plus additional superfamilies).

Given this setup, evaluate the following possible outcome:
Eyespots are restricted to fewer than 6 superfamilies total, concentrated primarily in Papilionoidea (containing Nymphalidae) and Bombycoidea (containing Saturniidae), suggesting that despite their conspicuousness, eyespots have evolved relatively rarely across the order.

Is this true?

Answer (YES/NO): NO